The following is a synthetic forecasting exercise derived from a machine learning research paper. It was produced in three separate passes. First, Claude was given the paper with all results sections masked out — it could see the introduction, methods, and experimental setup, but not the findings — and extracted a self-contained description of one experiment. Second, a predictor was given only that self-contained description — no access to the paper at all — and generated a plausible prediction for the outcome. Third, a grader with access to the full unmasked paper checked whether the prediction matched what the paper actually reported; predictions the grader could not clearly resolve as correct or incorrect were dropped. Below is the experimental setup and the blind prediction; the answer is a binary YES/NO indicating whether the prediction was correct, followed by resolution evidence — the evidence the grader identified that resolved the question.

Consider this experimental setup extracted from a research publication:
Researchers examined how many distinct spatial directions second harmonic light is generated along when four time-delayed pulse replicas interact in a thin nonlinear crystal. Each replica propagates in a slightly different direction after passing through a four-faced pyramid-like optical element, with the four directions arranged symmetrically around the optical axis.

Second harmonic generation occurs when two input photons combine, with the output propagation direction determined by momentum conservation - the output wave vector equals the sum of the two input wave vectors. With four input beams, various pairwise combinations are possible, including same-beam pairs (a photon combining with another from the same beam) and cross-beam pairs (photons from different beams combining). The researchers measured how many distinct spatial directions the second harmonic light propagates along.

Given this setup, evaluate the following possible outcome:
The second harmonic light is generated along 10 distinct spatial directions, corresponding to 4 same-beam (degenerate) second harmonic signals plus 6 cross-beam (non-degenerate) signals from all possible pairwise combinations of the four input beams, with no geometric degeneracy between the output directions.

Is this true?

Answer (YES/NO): NO